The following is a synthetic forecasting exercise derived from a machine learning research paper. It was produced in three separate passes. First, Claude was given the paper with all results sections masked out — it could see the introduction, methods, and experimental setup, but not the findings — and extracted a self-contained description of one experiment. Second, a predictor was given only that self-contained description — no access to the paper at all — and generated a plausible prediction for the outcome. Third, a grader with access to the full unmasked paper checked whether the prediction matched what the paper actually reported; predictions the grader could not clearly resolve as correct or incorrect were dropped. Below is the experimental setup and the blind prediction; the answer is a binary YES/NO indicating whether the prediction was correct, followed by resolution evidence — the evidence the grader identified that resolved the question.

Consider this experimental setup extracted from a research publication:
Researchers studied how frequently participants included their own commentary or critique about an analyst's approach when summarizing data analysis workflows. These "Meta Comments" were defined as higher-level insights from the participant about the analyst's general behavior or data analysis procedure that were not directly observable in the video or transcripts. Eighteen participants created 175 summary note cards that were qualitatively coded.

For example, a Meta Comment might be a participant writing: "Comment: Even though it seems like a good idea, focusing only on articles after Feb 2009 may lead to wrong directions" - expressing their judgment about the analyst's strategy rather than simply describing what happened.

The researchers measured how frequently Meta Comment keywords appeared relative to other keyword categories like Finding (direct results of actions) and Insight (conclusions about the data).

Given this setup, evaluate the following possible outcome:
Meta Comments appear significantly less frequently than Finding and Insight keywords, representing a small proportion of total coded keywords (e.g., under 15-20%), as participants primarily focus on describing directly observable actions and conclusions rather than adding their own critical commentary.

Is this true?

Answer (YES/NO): YES